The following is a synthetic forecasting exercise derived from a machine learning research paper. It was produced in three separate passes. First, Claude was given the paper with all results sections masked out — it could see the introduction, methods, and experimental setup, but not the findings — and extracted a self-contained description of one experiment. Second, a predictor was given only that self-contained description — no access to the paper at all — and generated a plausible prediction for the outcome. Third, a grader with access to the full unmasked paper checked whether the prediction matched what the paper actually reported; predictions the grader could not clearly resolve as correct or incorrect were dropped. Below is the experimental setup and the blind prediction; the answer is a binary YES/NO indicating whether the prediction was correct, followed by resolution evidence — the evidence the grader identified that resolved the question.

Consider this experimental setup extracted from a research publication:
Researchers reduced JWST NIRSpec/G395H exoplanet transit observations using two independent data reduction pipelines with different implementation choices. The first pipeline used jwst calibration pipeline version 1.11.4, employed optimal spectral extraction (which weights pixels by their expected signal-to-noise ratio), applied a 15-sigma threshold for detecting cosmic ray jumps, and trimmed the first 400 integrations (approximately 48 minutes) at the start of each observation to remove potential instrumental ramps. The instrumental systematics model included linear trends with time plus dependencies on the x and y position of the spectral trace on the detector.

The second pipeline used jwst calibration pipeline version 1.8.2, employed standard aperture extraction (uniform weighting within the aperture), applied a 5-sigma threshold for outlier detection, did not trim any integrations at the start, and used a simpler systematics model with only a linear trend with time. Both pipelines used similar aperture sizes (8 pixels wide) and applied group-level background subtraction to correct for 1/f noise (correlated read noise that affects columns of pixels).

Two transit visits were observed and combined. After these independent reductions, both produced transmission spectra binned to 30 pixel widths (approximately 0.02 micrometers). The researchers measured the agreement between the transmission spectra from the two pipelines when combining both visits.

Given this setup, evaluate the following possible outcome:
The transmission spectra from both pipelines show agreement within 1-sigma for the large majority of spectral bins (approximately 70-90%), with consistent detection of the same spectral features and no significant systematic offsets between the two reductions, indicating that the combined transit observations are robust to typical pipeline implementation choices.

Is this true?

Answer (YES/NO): NO